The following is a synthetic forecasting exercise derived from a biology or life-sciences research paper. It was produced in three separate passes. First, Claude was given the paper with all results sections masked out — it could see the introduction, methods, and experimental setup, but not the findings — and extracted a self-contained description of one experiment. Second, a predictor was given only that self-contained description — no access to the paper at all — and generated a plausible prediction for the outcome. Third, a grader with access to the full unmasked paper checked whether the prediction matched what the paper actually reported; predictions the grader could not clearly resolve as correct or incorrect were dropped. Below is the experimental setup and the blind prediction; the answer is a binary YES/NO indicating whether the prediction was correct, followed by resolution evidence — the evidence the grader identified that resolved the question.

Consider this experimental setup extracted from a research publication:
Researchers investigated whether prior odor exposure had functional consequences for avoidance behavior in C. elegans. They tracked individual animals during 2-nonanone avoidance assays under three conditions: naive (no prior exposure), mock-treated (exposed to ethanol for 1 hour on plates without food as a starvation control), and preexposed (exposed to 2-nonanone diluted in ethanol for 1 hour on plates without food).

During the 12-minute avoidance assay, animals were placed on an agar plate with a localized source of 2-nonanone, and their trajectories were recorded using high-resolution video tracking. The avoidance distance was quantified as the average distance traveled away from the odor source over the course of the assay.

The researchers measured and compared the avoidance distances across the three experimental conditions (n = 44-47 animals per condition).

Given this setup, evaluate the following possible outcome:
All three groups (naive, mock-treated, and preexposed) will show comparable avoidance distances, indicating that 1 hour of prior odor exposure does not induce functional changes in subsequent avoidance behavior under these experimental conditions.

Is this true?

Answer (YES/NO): NO